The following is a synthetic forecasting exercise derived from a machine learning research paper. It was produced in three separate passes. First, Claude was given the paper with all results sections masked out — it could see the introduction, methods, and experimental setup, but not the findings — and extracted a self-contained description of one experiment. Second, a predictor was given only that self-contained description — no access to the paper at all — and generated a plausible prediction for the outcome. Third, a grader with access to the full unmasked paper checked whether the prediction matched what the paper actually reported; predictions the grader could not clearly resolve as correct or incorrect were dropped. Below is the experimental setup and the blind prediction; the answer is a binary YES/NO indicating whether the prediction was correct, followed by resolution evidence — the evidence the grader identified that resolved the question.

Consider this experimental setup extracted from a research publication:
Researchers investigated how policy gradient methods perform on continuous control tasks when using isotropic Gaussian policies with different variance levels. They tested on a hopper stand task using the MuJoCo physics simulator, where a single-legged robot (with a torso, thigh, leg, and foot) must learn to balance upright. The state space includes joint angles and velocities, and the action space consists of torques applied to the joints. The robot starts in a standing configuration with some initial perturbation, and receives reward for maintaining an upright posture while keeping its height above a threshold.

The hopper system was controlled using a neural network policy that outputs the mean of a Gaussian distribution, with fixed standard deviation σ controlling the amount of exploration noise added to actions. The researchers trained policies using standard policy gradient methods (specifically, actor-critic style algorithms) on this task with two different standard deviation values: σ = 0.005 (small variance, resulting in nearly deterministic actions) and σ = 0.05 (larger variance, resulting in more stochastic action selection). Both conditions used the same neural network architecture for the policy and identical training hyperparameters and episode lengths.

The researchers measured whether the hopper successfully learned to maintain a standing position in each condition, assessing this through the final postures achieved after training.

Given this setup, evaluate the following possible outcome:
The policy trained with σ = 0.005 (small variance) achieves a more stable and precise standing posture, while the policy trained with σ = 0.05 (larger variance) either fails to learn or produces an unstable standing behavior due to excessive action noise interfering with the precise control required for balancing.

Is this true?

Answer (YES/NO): NO